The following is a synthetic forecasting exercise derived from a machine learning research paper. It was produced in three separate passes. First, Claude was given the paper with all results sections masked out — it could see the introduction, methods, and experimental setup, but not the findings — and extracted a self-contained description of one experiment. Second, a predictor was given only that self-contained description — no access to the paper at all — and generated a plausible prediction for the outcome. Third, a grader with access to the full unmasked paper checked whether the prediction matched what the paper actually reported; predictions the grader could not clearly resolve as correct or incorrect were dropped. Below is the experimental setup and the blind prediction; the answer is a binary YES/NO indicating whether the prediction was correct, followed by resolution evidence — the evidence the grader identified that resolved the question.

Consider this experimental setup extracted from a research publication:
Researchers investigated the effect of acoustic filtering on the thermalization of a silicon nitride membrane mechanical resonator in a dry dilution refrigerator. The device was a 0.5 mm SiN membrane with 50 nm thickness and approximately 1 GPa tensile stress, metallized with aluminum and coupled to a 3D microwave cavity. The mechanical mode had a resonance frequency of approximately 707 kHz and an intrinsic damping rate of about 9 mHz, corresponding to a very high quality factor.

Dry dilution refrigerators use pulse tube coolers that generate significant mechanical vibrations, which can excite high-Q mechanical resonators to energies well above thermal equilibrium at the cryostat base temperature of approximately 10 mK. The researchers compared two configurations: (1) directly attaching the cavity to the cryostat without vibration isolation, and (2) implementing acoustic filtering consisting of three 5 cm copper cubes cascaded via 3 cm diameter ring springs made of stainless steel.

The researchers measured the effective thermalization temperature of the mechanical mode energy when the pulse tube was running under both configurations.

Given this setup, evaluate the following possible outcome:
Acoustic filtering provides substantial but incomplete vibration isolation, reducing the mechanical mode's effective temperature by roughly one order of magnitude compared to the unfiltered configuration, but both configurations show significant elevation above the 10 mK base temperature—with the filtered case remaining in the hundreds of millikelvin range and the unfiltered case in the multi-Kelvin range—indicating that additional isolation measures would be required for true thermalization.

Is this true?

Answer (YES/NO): NO